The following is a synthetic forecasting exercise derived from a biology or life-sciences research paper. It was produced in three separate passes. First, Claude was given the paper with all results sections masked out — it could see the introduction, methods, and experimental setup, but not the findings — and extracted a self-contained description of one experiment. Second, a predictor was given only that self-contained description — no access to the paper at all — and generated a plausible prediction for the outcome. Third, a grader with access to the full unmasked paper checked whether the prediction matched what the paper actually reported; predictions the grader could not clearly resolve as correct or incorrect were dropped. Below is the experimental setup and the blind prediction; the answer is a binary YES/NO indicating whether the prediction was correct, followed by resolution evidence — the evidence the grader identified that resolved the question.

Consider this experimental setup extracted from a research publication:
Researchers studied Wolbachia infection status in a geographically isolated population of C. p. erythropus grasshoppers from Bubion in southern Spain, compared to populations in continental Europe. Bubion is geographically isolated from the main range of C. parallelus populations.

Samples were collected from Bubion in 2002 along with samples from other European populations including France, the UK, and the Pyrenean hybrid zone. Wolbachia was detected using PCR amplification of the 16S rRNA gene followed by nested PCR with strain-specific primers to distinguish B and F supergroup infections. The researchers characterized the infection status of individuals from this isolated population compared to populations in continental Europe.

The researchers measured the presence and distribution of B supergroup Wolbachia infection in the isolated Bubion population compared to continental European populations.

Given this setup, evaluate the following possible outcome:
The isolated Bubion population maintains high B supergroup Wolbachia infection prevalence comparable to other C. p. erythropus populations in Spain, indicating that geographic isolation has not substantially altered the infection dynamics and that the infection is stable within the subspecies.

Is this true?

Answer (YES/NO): NO